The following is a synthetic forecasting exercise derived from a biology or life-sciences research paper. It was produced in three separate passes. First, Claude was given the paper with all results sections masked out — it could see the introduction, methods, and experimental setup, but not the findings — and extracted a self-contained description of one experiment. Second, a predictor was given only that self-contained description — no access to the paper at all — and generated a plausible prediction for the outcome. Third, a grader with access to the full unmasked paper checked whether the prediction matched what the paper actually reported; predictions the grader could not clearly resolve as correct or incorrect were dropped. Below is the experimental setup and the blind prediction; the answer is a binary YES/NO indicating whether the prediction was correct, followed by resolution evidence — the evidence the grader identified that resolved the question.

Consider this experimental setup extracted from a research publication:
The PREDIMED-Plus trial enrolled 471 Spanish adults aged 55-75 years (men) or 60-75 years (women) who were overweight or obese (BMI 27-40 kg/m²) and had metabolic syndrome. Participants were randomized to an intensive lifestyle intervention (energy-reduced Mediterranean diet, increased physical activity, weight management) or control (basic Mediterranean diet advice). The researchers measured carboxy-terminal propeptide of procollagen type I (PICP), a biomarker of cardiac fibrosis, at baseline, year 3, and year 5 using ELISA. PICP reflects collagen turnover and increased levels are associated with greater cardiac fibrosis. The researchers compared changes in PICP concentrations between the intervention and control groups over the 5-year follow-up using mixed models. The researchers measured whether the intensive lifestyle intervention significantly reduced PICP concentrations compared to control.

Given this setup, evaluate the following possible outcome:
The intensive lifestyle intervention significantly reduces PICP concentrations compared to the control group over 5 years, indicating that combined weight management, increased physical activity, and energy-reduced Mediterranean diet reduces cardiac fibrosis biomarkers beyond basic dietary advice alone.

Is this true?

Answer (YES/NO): NO